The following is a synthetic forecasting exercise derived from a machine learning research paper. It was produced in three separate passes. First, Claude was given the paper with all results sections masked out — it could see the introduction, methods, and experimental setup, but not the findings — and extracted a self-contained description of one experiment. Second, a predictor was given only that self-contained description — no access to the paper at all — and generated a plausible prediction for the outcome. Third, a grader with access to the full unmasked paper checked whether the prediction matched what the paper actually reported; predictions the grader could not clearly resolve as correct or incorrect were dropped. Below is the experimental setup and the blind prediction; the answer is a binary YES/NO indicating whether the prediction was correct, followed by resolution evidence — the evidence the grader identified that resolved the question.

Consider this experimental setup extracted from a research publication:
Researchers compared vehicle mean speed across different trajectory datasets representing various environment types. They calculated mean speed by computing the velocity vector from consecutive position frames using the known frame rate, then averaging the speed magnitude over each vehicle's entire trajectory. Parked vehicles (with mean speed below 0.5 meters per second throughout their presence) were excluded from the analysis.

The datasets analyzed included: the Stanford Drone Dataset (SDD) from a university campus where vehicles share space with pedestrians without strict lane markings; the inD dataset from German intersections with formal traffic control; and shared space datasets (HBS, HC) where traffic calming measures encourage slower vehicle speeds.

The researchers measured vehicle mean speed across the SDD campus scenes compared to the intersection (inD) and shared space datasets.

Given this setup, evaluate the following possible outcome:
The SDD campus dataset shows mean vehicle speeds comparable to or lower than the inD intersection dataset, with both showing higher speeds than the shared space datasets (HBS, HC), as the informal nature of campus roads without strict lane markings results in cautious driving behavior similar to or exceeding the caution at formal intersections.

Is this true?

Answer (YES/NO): NO